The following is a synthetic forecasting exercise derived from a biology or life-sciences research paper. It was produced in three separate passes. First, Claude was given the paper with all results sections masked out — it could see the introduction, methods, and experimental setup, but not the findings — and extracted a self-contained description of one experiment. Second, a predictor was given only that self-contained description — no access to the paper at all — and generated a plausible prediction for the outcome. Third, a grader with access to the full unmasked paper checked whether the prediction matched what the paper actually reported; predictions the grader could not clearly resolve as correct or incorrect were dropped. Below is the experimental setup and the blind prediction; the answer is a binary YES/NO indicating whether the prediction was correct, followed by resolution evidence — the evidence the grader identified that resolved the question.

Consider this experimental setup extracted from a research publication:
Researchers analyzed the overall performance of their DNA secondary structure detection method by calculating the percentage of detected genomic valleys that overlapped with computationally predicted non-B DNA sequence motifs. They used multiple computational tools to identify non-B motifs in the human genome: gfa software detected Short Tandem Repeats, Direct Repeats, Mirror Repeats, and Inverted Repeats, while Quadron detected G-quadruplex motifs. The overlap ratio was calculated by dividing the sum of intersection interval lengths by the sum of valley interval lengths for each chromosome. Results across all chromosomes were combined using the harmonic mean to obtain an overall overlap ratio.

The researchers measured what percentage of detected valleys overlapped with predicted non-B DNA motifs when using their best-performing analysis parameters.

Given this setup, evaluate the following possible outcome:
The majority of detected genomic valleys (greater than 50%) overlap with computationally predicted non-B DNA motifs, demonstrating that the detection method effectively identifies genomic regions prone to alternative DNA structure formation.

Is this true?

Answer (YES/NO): YES